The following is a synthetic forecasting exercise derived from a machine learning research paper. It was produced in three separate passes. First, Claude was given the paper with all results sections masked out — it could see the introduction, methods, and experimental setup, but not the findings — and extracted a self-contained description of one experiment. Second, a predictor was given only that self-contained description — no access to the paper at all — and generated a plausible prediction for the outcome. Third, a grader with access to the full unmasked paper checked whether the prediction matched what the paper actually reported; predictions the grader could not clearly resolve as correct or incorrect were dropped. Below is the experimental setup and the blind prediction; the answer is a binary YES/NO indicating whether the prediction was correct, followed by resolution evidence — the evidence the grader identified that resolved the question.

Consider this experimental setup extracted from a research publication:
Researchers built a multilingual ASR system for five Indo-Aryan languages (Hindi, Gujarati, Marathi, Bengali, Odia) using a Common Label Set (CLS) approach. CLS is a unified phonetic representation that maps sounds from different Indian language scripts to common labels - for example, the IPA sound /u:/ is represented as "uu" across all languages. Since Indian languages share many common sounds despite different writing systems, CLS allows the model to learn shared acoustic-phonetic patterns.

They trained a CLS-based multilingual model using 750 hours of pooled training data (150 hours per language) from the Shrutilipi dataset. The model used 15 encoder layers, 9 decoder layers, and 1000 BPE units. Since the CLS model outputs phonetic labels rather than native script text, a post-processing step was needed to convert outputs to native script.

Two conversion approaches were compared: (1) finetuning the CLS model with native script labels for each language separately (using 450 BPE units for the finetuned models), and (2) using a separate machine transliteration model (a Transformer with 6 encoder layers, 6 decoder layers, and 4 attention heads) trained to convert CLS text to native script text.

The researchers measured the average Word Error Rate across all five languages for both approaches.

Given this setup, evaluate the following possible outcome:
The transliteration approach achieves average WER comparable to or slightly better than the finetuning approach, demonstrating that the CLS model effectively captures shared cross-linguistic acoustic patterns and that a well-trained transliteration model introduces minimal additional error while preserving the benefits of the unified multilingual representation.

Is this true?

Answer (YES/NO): NO